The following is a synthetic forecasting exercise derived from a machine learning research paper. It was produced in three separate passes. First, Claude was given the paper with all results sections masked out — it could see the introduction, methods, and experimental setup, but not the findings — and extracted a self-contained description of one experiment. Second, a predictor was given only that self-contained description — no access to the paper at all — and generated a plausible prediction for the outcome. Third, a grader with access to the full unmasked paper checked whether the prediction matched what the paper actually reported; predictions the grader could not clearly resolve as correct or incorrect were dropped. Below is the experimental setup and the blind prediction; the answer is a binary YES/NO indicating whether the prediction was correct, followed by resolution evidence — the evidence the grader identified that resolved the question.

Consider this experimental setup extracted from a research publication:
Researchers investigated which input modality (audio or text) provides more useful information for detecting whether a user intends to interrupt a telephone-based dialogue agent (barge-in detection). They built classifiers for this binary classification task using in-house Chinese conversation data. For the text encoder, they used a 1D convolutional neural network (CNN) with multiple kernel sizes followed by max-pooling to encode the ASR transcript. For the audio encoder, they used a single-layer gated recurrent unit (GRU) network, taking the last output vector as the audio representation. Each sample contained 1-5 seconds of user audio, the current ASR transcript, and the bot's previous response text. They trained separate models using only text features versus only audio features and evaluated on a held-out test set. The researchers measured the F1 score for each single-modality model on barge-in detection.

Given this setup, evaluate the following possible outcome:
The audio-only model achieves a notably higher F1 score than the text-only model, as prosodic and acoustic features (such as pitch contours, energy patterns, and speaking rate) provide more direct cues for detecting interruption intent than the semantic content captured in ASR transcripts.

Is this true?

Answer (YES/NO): YES